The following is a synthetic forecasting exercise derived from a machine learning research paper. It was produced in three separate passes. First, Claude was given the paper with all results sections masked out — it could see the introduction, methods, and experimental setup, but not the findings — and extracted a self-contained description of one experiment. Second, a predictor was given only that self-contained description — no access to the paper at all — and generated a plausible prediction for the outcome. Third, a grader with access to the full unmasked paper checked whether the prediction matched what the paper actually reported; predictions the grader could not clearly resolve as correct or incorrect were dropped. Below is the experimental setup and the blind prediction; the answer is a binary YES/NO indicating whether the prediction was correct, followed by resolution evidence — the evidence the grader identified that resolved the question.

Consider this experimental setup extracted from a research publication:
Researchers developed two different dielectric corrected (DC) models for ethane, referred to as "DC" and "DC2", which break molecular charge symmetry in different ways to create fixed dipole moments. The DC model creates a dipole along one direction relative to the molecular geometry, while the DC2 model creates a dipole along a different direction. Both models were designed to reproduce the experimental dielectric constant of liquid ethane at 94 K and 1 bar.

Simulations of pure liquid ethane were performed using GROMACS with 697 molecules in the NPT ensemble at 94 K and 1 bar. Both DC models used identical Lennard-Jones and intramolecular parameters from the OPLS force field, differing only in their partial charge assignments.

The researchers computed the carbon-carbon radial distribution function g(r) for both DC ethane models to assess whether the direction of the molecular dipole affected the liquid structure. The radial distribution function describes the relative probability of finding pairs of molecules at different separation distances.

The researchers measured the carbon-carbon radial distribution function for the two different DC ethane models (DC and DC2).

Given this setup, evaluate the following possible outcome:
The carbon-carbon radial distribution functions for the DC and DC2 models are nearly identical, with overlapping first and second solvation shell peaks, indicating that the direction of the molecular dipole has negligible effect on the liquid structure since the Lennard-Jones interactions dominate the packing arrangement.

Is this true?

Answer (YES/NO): YES